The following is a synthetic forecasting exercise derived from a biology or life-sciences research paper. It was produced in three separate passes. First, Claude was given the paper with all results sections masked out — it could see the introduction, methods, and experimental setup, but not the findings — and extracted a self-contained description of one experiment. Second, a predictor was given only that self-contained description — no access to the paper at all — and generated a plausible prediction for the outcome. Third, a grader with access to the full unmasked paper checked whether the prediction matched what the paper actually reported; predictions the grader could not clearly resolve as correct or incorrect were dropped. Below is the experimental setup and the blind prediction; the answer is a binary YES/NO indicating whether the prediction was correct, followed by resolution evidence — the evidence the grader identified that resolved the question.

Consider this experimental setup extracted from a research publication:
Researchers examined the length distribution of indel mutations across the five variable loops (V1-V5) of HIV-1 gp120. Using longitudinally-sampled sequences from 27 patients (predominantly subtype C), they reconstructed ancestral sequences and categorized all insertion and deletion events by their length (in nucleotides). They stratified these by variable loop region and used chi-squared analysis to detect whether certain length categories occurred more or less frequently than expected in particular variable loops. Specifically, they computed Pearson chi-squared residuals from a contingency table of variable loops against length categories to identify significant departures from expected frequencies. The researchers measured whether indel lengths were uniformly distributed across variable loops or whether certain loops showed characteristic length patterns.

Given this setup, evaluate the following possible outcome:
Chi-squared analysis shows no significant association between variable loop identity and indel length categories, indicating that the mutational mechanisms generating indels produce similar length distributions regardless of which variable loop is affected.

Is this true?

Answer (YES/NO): NO